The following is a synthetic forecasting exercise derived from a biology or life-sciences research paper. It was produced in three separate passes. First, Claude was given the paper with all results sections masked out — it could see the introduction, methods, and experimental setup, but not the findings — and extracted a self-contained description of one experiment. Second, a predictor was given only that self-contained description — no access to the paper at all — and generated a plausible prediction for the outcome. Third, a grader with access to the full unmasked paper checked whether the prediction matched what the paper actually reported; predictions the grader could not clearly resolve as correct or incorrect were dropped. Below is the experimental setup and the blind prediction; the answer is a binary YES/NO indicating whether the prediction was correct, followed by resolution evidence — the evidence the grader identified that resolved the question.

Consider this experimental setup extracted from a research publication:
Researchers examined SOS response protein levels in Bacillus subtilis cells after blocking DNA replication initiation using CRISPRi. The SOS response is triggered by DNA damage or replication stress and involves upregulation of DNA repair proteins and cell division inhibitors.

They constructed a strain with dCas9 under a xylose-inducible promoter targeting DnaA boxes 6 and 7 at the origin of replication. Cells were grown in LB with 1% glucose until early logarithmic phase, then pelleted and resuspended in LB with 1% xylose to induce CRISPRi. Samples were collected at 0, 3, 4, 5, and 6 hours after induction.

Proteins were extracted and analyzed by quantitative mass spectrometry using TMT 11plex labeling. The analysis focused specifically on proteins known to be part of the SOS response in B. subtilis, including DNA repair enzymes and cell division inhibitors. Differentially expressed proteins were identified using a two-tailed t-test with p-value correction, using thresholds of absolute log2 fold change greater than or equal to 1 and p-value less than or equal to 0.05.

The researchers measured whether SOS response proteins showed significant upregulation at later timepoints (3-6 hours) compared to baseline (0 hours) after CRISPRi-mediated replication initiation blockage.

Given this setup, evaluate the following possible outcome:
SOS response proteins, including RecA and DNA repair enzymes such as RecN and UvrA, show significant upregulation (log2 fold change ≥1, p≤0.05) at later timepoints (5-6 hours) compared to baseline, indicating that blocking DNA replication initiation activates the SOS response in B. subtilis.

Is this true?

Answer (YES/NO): NO